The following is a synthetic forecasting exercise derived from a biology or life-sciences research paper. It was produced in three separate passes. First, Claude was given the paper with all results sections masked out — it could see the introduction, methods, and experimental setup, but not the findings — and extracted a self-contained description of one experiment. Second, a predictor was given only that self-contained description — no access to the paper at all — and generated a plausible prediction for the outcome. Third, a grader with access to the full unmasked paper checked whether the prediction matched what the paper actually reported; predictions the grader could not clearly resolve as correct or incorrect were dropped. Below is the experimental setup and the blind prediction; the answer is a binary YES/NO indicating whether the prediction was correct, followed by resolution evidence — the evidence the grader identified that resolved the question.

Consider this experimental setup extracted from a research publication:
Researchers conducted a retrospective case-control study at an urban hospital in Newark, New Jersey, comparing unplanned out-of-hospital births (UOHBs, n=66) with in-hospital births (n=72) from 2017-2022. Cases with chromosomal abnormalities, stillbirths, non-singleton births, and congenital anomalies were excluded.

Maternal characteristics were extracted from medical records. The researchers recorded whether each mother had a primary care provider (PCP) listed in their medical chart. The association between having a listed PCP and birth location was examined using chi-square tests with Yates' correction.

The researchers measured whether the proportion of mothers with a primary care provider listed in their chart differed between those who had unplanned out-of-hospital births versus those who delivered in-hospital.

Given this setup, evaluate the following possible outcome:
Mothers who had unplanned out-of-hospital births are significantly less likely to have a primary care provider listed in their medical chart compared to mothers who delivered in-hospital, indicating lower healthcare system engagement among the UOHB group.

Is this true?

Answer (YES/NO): NO